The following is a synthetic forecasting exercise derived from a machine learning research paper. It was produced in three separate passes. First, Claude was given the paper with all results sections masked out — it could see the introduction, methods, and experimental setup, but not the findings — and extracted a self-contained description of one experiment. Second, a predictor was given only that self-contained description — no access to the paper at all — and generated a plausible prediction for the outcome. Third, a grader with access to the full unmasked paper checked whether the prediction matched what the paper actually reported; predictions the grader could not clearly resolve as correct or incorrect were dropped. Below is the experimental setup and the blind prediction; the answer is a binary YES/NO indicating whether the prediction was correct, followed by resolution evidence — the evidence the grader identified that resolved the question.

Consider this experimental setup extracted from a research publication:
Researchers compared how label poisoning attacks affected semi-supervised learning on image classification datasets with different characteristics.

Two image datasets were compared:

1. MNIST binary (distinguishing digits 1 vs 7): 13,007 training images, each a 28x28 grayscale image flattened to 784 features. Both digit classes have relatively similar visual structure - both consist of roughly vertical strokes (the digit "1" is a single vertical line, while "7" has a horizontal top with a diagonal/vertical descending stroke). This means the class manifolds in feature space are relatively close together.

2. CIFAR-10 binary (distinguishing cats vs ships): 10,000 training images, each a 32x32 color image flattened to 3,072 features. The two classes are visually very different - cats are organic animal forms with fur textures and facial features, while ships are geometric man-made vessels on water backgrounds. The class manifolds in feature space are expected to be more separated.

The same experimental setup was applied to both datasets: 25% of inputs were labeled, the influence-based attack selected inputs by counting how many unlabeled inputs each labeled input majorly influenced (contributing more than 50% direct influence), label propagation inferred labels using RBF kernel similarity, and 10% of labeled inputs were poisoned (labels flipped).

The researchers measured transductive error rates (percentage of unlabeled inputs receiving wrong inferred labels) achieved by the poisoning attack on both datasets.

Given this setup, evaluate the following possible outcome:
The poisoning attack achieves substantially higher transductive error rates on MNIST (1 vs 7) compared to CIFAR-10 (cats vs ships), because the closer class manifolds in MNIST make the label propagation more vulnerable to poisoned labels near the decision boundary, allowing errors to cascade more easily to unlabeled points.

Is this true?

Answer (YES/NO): NO